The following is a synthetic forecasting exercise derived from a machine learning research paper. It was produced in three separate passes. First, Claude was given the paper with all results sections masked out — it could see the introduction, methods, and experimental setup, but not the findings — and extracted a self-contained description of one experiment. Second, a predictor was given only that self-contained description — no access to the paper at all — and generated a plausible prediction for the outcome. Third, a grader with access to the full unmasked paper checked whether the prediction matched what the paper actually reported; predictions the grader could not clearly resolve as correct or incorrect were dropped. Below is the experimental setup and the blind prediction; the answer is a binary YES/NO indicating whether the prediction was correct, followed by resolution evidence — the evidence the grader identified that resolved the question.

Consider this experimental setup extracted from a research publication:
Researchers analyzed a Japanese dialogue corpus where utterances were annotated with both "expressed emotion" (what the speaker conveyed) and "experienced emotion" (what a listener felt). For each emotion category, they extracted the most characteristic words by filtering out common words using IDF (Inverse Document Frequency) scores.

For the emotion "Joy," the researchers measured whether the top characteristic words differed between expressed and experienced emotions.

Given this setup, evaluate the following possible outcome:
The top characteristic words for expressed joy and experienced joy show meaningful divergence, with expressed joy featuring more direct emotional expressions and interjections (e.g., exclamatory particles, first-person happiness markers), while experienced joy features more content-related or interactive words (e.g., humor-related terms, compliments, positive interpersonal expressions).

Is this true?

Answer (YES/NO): NO